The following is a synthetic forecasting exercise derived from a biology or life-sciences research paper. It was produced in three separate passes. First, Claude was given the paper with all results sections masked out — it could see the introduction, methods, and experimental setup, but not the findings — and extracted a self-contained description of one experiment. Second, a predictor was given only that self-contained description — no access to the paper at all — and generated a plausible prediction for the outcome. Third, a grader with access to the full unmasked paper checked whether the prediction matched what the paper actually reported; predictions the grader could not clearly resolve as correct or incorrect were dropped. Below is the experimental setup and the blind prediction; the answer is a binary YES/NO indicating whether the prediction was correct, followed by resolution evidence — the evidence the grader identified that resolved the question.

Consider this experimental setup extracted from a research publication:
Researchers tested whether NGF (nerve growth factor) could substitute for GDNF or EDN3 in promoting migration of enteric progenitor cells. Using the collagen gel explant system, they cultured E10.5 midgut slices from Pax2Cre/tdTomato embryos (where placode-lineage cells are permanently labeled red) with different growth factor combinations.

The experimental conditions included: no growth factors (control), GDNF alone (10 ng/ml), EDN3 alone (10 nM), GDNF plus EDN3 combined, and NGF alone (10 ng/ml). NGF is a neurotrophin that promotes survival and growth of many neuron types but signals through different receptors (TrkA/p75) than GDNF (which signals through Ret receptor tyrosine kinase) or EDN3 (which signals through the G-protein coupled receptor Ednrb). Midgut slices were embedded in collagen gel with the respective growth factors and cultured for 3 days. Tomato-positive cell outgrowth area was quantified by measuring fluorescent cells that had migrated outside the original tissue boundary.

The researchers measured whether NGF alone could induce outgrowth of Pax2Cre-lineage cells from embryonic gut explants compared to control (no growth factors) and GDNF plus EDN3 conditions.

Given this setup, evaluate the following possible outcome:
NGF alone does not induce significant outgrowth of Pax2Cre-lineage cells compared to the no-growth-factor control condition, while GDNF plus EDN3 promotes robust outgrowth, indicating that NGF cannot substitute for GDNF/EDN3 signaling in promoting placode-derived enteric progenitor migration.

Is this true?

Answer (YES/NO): YES